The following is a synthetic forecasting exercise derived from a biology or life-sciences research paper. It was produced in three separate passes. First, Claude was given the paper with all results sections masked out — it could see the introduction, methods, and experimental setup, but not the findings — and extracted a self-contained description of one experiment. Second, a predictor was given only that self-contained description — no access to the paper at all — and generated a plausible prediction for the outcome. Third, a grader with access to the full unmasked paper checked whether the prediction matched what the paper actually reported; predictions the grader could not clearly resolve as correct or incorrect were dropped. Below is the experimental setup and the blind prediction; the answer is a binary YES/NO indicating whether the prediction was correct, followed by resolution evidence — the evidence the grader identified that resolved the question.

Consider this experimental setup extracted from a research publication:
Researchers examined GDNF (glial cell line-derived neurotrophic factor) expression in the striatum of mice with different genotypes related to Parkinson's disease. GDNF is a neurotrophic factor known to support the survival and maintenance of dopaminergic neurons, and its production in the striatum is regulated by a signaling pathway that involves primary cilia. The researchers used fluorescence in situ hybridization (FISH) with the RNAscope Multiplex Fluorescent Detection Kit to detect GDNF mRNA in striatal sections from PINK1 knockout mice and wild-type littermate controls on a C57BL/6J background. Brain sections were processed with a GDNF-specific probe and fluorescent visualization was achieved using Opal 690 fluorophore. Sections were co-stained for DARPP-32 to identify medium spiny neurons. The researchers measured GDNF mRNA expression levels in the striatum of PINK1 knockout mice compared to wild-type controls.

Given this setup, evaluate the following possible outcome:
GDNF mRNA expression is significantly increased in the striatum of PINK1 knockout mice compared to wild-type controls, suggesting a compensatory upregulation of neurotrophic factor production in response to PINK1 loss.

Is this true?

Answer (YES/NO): NO